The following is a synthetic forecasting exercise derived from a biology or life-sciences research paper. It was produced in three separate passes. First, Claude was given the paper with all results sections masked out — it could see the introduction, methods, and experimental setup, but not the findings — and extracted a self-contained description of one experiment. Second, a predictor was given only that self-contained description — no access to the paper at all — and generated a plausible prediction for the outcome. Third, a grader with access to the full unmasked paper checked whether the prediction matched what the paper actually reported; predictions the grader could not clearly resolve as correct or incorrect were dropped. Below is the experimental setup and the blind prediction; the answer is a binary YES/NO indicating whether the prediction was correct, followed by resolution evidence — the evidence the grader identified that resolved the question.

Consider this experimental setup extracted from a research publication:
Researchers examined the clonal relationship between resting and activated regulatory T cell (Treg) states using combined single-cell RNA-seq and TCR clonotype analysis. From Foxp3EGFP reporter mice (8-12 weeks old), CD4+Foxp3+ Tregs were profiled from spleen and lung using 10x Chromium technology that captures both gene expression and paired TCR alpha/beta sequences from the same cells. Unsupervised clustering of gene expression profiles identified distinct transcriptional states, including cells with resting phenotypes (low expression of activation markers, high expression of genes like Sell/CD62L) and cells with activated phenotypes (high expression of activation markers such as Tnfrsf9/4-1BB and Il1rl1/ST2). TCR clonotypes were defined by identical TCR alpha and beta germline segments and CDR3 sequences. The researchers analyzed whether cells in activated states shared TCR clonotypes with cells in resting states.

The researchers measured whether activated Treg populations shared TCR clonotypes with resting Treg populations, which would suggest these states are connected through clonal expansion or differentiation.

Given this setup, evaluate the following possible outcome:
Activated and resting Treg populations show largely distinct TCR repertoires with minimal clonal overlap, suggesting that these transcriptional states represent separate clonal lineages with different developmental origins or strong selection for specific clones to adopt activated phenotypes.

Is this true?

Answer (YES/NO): NO